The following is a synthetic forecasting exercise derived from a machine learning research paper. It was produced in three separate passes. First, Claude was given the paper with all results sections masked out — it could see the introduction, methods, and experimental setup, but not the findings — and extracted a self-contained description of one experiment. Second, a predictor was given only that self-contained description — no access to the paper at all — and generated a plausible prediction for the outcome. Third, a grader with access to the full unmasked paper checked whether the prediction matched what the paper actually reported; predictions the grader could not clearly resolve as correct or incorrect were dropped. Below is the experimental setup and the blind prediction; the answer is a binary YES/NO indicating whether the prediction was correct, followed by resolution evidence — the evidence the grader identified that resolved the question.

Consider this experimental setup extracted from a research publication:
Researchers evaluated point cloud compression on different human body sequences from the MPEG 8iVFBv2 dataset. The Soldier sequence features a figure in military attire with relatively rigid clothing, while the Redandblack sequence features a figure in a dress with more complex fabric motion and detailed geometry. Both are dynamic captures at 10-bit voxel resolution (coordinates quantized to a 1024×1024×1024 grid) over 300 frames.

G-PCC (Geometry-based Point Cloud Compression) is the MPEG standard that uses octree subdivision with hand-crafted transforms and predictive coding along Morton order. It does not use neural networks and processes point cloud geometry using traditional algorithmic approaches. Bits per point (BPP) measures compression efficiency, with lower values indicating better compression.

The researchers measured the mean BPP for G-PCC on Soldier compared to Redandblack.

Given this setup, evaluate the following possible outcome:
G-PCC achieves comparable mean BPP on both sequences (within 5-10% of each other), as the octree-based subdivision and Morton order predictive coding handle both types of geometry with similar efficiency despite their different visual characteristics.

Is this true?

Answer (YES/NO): YES